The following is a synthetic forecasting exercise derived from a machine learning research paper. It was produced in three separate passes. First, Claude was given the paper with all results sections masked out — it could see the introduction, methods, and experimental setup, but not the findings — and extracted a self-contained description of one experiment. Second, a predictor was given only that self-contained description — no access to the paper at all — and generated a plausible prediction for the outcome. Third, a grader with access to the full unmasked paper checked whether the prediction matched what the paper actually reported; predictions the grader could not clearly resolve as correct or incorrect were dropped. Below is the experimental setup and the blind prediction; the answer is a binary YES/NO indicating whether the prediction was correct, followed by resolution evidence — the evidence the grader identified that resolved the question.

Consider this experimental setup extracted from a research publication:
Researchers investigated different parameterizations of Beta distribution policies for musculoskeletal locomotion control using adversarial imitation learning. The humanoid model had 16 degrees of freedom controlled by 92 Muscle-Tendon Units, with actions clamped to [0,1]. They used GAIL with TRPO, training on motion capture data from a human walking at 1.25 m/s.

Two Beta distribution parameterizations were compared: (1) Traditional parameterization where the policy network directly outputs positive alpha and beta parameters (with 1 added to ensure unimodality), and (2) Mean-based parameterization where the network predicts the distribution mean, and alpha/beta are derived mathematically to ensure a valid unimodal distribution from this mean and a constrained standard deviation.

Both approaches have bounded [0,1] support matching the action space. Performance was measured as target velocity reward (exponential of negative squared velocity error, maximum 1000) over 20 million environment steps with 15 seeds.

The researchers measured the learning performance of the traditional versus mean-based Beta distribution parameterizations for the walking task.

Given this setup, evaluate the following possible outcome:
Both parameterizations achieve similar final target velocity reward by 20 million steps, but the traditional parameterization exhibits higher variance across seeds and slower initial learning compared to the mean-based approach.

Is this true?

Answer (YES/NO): NO